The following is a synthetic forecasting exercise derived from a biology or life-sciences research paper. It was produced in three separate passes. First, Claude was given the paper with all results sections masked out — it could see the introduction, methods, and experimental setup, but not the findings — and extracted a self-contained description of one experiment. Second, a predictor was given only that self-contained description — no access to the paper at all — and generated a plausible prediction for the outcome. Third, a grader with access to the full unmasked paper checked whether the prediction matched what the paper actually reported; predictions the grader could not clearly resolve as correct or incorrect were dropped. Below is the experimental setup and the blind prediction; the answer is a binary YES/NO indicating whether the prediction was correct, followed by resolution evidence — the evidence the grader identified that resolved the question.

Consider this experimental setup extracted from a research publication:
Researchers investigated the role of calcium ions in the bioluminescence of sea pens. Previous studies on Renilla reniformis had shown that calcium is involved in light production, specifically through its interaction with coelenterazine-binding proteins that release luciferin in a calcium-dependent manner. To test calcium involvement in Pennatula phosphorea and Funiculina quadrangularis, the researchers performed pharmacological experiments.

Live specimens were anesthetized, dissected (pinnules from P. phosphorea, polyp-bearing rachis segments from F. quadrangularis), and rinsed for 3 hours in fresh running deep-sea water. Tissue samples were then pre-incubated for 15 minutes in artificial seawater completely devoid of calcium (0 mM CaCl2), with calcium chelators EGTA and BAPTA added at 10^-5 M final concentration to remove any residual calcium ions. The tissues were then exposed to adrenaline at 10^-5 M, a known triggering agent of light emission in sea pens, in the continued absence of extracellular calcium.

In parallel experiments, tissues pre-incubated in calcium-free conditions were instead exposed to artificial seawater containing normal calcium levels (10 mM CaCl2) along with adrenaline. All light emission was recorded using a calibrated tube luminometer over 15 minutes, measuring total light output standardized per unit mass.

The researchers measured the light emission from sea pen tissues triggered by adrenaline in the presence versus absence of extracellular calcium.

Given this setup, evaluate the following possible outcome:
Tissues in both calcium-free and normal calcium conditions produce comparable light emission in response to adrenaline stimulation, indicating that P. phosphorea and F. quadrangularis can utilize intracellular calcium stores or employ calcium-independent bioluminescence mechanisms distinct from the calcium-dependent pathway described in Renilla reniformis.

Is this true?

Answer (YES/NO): NO